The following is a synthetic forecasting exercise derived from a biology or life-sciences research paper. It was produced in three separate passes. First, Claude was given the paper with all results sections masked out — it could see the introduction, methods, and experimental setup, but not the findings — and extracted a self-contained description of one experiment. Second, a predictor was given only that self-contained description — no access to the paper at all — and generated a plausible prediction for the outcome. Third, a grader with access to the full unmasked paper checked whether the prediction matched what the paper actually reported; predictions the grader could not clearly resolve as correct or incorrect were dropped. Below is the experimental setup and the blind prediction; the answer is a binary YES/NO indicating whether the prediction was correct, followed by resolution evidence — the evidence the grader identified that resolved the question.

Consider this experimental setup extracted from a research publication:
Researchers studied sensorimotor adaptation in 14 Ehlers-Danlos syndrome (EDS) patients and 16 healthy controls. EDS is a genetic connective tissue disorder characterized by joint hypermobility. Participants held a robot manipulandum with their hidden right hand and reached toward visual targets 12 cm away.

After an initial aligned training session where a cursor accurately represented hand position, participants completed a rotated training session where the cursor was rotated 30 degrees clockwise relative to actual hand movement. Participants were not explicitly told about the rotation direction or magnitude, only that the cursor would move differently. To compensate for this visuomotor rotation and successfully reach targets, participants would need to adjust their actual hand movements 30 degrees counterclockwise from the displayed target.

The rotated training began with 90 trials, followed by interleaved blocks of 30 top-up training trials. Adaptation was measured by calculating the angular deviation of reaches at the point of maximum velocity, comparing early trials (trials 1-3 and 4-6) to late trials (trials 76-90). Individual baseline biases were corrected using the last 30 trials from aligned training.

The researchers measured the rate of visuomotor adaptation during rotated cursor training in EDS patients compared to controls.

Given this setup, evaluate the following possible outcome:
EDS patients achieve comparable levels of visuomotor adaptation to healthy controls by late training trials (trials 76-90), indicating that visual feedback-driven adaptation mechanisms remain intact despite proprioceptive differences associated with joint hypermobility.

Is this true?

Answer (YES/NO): YES